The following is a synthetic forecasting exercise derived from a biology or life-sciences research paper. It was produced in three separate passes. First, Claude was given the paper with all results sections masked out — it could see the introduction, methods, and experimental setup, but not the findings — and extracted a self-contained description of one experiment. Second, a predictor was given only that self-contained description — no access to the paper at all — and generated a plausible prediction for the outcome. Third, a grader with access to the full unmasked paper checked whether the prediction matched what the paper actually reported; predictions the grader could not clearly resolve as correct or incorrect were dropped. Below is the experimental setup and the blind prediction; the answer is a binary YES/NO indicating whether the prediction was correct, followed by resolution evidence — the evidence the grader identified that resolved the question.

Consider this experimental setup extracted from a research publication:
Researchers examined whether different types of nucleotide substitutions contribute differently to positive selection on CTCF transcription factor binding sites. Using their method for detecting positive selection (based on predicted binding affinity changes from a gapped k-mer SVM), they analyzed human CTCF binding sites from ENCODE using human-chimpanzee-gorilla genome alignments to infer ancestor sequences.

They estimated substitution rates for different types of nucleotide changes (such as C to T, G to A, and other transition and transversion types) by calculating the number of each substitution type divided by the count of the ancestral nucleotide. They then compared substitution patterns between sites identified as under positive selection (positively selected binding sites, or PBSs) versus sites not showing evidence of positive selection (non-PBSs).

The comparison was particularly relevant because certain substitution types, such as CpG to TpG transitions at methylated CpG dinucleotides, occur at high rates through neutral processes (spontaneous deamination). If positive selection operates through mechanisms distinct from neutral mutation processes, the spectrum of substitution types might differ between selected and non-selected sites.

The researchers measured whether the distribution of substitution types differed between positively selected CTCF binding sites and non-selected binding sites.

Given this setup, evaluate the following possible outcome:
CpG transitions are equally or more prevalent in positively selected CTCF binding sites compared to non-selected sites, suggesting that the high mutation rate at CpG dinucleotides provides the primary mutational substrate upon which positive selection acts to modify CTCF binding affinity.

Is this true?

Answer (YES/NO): NO